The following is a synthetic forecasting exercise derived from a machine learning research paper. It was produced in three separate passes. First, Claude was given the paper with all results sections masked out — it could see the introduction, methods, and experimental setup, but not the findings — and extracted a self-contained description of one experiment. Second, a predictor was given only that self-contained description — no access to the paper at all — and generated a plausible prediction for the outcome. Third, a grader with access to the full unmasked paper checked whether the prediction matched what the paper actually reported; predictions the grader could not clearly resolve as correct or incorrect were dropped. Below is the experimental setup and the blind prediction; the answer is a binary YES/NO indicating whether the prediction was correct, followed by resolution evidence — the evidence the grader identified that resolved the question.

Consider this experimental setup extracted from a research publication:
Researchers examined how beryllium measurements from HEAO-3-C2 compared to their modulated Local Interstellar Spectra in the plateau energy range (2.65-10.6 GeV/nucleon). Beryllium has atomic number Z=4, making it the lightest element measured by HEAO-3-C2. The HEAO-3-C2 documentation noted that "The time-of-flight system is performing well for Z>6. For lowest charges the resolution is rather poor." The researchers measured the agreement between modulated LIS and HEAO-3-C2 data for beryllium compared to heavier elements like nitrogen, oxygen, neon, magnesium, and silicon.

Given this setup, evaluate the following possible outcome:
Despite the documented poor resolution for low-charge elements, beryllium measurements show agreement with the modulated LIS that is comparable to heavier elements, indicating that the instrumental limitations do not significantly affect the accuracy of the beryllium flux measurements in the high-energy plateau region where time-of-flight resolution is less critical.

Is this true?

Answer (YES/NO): NO